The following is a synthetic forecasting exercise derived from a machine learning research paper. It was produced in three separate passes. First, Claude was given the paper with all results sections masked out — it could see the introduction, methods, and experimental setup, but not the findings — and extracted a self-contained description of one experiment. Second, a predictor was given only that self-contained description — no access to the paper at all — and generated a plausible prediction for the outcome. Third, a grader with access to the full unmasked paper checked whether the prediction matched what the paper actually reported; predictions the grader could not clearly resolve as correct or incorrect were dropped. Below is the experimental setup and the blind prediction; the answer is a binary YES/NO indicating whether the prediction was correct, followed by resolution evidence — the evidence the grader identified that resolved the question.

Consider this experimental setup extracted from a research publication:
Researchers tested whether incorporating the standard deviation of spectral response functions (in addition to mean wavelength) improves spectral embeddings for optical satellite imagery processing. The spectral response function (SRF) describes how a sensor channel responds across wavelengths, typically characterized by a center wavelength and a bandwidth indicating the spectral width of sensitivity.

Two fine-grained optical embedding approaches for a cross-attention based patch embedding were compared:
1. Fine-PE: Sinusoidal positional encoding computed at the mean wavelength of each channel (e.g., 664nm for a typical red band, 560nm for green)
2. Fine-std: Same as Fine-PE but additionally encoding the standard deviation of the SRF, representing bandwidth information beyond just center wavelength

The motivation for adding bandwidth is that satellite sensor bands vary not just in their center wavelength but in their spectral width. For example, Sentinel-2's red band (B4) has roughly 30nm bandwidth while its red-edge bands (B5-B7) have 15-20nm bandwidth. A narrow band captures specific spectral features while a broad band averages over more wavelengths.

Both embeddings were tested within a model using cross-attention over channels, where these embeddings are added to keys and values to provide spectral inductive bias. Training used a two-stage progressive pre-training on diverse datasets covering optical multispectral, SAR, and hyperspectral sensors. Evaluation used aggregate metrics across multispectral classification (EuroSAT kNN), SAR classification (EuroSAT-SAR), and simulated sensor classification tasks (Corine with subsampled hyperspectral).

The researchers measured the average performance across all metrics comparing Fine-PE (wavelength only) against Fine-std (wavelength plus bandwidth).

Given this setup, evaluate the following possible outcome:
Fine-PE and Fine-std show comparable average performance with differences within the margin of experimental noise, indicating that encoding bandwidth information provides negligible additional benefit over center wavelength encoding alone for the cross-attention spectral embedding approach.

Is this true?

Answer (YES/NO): NO